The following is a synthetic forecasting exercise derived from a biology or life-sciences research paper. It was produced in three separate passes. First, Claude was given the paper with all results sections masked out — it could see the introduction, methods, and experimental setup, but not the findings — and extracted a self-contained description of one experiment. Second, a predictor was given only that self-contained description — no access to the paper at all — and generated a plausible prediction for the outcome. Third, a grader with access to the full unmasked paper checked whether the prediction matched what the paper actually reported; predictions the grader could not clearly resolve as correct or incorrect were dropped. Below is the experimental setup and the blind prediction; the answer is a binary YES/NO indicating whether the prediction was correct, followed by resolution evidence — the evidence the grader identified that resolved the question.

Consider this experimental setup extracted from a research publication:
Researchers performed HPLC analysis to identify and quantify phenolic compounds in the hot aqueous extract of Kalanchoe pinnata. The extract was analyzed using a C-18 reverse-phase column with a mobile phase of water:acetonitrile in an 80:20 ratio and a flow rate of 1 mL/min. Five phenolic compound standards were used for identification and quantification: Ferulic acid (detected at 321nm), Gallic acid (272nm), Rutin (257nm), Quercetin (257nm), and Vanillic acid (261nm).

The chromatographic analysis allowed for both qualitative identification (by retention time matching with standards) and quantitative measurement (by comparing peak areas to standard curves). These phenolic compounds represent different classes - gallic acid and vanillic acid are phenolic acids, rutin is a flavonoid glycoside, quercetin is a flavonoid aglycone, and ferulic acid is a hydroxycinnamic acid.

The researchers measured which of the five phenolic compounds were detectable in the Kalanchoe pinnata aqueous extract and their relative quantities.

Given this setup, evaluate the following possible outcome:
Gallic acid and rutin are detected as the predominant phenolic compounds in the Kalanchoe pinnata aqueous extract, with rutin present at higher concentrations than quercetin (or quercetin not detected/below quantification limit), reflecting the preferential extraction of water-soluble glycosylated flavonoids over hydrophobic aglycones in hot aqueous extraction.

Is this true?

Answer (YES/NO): YES